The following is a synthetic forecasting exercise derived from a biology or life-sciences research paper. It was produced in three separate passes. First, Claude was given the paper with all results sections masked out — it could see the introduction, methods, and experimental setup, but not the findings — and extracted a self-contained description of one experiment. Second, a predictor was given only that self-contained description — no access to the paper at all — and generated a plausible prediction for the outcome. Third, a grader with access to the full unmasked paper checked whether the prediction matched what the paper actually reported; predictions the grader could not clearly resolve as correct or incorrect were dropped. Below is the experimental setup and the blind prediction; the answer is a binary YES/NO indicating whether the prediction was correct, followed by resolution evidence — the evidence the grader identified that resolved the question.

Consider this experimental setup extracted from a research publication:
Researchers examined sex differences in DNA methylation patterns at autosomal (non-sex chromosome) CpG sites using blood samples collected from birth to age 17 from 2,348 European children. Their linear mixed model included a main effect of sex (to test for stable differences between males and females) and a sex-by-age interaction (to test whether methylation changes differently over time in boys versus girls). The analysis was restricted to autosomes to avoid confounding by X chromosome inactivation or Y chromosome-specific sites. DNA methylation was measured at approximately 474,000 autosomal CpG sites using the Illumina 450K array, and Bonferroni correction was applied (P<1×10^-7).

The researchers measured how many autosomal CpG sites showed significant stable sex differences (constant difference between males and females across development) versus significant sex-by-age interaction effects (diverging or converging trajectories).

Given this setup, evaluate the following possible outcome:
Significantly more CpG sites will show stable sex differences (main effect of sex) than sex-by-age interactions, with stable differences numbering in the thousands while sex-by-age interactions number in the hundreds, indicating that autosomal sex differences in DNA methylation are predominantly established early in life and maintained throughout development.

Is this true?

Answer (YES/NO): NO